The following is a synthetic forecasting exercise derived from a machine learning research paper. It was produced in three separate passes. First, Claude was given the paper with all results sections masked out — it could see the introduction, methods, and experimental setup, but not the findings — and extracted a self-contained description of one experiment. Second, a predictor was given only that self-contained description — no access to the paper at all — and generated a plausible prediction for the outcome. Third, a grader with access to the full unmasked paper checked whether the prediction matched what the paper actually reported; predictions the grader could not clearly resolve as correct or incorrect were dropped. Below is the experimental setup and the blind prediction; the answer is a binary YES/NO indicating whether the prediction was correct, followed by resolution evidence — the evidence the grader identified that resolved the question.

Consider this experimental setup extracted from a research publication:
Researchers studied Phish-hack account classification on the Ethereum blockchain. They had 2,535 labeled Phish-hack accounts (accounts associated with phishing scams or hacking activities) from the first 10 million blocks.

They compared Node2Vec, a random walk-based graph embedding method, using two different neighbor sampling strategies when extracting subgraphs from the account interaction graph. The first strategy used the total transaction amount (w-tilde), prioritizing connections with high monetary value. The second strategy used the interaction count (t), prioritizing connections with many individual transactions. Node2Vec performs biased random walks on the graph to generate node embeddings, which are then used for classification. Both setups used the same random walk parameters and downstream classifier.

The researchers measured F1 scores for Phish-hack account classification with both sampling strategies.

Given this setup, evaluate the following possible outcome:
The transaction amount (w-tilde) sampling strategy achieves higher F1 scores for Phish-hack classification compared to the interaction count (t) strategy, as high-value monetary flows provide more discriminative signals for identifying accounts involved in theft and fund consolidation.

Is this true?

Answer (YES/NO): NO